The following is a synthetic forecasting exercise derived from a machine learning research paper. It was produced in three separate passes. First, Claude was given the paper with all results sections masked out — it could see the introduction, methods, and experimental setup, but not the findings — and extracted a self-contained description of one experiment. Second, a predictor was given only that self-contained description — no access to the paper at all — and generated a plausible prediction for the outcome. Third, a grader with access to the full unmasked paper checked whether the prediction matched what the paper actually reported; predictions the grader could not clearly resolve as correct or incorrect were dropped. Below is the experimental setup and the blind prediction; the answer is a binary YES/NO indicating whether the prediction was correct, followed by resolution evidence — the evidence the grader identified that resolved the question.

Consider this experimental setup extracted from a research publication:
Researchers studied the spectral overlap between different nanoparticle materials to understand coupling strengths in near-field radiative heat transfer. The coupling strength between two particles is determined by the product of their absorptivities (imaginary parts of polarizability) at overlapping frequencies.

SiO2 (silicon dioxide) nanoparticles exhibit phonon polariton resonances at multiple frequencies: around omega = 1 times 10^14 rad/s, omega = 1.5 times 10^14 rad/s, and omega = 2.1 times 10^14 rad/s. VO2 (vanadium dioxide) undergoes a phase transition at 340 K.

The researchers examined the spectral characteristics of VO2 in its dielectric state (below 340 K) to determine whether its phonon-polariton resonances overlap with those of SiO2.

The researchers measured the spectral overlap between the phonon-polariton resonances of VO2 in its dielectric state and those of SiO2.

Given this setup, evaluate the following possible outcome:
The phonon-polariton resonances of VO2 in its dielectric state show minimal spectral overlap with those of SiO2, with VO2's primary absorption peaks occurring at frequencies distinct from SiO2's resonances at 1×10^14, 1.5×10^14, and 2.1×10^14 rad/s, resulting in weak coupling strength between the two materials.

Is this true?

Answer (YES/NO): NO